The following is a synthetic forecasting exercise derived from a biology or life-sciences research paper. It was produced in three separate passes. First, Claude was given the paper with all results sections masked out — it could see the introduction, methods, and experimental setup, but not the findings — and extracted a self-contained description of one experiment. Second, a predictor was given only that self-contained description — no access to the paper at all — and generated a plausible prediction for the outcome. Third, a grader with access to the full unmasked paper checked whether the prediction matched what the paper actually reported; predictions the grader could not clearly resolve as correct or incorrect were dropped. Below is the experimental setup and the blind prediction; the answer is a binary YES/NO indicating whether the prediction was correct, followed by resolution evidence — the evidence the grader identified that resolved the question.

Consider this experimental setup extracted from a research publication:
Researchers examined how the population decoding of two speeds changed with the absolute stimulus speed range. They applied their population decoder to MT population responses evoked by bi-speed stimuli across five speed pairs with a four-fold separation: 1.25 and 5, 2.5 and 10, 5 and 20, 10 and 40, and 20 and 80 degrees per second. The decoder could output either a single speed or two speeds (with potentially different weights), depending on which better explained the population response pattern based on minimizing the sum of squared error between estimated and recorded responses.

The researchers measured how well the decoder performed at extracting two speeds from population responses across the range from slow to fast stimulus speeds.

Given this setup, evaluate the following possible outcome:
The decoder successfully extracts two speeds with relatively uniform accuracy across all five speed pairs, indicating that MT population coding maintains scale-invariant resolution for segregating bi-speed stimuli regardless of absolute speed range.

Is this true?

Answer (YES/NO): NO